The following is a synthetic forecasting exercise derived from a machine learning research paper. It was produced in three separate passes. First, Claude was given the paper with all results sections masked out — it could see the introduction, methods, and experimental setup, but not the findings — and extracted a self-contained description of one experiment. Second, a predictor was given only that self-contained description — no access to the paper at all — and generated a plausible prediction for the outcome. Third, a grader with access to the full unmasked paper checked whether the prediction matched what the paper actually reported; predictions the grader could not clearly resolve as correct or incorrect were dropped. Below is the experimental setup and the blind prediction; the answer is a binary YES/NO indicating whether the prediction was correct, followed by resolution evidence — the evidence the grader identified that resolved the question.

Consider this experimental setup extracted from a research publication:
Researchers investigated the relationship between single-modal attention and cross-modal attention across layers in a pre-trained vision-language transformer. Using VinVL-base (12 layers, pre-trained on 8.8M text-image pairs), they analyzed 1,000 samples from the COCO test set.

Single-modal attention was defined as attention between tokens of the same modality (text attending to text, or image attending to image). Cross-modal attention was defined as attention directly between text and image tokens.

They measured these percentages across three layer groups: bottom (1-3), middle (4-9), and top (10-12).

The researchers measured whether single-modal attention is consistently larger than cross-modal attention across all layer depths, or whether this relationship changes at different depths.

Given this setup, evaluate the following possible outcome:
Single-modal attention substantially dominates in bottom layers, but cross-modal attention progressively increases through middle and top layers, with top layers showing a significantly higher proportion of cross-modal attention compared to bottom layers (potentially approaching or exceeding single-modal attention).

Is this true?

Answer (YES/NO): NO